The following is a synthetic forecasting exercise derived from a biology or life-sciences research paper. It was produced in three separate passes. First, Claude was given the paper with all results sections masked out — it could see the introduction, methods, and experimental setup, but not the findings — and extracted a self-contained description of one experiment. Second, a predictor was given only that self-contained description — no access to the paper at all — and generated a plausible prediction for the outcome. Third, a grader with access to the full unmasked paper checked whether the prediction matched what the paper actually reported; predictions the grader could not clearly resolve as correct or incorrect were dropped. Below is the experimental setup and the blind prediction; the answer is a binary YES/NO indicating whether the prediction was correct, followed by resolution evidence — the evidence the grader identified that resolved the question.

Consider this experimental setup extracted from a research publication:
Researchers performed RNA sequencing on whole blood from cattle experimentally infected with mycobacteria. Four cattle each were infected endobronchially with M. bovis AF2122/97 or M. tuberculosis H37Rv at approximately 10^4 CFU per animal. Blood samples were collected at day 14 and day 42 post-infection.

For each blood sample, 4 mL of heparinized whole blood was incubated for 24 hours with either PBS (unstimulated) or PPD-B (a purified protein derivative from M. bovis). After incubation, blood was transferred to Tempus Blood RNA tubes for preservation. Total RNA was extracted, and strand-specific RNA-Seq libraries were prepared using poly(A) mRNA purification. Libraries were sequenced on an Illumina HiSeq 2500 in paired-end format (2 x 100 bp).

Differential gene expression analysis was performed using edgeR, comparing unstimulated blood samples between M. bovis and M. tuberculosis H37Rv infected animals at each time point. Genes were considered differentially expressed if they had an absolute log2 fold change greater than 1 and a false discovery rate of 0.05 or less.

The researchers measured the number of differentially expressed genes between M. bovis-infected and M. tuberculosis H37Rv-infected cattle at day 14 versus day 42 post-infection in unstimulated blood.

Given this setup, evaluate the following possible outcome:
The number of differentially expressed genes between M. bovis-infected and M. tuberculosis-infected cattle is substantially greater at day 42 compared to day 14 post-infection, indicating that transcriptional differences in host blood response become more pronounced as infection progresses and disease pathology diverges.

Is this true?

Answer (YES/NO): NO